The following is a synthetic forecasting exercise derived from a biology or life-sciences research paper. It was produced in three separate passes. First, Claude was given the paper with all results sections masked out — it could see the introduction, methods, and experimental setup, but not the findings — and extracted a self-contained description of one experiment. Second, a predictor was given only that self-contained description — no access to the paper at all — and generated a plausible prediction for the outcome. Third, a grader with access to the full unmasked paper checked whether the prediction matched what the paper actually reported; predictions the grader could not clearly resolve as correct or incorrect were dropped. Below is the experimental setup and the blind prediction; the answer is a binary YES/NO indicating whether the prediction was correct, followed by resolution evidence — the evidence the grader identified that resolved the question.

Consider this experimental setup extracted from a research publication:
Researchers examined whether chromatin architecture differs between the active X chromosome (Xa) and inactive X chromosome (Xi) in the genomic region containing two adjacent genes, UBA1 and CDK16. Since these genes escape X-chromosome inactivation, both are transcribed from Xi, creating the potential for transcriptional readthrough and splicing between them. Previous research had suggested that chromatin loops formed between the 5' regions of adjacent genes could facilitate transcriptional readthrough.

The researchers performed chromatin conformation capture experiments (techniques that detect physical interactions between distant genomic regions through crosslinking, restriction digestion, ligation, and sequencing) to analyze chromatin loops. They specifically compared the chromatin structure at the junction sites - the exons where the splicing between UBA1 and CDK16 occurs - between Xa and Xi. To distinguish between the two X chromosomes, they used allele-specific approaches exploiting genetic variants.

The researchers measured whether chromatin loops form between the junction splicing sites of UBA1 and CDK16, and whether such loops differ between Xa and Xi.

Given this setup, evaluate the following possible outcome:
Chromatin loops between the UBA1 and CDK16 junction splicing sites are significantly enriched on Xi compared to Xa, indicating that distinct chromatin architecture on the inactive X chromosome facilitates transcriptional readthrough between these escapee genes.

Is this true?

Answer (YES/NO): NO